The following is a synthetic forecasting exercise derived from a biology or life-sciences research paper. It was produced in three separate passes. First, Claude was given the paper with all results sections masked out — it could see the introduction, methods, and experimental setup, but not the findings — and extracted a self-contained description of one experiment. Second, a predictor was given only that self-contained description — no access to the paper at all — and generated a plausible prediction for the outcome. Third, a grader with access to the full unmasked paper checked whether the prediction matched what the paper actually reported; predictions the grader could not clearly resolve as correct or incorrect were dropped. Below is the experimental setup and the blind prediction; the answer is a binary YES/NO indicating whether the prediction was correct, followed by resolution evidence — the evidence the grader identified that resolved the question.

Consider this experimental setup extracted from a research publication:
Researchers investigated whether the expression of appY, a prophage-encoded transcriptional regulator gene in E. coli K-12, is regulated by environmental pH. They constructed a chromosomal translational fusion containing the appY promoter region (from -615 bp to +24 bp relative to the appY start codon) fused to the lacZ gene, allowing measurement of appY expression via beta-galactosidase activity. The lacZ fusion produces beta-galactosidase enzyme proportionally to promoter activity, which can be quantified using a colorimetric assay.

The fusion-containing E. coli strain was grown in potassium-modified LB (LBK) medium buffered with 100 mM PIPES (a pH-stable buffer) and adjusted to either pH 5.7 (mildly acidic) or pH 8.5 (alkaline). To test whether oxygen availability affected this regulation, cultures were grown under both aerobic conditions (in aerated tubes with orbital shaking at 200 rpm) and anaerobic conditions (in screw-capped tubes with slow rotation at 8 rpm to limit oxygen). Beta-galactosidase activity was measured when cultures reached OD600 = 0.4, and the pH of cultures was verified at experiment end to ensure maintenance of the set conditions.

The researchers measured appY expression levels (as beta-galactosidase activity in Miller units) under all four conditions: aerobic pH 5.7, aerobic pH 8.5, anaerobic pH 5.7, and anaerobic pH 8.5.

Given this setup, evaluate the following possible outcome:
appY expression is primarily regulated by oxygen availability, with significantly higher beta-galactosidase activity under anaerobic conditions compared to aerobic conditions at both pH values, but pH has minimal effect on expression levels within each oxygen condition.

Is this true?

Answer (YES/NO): NO